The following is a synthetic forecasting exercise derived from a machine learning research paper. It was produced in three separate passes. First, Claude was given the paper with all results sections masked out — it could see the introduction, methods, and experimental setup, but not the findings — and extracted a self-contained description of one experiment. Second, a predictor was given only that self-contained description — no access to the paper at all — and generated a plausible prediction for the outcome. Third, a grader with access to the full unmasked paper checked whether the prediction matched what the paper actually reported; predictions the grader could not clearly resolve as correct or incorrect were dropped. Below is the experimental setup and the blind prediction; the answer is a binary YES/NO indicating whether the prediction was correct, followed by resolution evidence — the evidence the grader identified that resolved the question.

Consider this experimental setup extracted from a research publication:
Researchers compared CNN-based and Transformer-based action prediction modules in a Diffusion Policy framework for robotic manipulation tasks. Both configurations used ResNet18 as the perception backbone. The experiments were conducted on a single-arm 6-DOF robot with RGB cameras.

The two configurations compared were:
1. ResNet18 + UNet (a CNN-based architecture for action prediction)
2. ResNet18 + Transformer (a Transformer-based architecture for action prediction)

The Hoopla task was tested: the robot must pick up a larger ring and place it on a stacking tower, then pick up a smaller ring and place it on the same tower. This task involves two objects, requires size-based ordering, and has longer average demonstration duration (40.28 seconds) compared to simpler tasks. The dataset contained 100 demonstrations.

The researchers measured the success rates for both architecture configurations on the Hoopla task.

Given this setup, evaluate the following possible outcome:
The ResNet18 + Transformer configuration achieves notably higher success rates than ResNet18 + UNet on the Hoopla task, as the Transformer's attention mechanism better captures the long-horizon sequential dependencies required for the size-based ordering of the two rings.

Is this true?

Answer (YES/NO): YES